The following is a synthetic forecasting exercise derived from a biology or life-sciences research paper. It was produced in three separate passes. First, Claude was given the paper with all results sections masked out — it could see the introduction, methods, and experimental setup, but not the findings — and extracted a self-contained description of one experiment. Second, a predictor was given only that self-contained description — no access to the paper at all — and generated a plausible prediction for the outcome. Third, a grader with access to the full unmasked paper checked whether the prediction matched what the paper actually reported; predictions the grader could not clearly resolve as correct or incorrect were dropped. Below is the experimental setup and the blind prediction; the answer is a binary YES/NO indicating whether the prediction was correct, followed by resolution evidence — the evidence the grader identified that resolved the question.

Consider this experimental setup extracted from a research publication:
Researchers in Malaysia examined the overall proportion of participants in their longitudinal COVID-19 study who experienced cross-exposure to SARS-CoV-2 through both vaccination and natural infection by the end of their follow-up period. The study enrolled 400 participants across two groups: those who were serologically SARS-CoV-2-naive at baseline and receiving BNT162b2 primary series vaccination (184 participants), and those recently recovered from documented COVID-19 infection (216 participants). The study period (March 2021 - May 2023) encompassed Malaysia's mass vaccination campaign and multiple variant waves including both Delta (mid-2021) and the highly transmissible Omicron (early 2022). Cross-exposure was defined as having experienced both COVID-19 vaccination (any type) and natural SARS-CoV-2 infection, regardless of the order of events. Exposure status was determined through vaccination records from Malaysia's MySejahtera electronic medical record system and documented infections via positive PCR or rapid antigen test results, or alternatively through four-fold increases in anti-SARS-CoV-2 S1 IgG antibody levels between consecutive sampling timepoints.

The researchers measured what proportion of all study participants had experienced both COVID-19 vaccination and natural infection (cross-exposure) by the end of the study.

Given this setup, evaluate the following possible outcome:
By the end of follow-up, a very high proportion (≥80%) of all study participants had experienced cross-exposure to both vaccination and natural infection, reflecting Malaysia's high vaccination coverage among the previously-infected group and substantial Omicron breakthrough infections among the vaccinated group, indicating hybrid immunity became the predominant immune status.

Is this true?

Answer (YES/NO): NO